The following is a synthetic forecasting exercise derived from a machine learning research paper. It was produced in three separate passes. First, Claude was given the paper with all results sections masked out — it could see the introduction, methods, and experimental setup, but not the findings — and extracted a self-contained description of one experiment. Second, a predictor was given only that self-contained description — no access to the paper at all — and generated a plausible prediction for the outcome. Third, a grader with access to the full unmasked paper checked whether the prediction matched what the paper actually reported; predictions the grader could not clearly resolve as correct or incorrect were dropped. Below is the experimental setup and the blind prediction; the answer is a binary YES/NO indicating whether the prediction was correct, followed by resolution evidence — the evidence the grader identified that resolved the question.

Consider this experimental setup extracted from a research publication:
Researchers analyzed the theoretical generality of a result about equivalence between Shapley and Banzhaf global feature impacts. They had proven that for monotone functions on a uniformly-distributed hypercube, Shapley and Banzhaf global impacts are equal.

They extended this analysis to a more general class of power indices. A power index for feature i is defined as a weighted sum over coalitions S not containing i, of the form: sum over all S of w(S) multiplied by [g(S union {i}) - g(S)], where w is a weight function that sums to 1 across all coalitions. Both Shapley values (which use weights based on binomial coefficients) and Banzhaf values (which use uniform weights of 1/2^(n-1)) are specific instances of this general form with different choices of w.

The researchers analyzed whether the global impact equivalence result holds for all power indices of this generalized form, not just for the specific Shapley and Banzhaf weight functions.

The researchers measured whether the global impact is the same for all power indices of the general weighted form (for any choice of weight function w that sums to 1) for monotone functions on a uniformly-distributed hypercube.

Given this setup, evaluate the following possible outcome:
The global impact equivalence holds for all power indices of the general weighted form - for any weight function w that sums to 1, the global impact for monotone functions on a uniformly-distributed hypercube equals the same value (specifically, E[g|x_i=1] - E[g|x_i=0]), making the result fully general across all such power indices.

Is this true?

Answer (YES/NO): NO